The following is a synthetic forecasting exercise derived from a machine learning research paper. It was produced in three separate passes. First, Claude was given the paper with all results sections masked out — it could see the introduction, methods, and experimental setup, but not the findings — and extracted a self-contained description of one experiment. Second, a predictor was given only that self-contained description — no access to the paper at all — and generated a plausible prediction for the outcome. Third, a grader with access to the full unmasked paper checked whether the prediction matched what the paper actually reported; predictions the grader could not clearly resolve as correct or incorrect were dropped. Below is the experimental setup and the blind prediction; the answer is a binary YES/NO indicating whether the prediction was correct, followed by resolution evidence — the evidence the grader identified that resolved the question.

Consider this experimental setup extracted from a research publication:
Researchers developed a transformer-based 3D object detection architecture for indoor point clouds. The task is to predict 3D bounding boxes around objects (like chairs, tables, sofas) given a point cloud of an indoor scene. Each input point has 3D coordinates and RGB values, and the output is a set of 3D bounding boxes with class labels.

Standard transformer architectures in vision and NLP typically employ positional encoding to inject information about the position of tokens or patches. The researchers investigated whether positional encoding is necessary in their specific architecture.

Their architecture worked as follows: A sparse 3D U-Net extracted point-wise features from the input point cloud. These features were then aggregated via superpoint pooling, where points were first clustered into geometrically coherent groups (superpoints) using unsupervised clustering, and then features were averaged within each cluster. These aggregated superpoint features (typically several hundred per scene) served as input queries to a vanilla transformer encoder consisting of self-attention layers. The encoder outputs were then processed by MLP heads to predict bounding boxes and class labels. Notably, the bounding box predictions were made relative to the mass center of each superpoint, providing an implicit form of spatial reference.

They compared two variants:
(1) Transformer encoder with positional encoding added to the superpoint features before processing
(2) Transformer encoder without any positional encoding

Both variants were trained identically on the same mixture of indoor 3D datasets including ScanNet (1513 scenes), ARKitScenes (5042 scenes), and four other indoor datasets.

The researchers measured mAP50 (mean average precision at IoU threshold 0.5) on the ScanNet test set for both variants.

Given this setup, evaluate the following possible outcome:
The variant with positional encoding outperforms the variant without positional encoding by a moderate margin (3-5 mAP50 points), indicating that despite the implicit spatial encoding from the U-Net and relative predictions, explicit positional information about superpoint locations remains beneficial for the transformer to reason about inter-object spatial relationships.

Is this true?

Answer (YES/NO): NO